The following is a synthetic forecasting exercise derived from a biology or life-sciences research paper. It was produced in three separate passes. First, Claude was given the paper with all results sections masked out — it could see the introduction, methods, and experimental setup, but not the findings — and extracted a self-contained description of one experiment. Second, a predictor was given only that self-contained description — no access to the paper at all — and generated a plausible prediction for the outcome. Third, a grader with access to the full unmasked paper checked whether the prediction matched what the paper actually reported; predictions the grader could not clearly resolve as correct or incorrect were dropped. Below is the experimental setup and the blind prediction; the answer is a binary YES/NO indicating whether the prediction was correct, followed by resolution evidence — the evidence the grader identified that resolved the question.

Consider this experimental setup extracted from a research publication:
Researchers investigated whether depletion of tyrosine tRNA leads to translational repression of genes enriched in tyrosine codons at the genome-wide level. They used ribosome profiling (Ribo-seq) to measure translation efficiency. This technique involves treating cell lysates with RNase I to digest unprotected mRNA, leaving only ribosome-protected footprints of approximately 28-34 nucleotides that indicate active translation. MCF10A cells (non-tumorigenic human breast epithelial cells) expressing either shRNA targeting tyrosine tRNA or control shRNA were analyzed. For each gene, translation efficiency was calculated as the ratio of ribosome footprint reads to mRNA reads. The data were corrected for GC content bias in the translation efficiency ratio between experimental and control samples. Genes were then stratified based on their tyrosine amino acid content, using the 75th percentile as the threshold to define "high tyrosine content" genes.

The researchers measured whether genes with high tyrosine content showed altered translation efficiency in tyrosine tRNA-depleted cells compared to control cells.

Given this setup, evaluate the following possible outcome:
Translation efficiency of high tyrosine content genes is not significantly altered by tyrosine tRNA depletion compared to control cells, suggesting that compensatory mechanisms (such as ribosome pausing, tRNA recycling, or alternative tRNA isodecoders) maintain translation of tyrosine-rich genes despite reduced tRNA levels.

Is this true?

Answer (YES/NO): NO